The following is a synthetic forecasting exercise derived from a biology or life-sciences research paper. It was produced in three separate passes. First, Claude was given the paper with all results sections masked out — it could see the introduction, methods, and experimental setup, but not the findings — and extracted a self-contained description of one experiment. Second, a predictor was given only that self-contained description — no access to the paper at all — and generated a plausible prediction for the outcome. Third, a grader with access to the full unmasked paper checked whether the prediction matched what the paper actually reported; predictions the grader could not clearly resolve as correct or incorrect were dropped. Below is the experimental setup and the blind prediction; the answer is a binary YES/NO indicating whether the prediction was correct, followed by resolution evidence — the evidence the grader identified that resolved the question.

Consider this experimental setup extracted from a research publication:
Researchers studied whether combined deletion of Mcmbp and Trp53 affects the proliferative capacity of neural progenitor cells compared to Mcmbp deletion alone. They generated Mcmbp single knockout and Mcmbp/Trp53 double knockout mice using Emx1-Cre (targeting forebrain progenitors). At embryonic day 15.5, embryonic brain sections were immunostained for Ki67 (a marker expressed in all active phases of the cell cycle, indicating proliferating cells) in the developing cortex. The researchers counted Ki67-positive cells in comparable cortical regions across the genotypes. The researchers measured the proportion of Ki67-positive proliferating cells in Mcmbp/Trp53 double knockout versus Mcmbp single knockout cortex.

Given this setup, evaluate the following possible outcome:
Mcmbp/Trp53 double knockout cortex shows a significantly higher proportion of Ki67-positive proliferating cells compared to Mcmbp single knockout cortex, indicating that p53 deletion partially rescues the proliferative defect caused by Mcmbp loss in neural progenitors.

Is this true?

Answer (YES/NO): YES